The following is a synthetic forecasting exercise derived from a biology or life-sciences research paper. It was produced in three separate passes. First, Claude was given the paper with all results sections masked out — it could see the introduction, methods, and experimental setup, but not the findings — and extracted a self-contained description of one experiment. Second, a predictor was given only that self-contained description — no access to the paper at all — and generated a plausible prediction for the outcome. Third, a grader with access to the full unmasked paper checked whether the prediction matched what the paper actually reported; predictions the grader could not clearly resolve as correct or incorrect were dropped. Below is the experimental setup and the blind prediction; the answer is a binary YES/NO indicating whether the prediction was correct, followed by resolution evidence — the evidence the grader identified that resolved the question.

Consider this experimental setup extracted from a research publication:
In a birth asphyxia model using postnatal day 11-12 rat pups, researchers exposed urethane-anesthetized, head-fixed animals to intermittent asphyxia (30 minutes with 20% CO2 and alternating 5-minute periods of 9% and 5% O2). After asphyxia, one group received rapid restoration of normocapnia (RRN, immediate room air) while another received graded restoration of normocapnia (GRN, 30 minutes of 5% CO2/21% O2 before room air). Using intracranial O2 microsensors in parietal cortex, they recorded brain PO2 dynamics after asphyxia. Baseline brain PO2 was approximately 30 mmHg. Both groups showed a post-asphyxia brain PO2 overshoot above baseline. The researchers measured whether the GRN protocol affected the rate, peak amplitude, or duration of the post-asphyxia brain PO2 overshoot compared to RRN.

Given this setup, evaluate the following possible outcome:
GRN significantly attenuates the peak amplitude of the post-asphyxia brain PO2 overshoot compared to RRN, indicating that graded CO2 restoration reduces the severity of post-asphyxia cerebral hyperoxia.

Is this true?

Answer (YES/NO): NO